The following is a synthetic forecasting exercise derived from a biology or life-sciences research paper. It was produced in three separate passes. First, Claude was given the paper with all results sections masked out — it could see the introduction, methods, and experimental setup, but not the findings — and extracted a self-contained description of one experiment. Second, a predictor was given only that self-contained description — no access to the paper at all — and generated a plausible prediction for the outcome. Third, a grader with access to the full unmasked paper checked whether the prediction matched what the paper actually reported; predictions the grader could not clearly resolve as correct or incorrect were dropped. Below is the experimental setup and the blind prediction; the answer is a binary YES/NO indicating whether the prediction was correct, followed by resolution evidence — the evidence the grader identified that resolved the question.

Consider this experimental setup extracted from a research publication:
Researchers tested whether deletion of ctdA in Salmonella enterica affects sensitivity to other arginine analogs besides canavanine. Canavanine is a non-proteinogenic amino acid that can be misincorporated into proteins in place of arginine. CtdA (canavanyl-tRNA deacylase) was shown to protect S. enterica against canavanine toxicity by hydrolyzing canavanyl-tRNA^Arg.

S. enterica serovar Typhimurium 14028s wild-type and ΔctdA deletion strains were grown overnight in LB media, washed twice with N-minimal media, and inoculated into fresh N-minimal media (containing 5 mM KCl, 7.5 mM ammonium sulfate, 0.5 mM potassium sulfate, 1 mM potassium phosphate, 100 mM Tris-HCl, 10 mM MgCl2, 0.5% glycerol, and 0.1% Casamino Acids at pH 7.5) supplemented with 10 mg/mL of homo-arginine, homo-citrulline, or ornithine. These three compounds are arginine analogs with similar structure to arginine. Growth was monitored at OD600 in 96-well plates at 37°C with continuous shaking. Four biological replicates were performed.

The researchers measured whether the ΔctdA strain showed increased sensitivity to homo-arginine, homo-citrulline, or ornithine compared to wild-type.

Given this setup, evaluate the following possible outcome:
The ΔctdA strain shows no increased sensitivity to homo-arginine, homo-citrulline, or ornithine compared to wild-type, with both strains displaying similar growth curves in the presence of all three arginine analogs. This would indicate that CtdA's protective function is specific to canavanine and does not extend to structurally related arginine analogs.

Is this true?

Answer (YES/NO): YES